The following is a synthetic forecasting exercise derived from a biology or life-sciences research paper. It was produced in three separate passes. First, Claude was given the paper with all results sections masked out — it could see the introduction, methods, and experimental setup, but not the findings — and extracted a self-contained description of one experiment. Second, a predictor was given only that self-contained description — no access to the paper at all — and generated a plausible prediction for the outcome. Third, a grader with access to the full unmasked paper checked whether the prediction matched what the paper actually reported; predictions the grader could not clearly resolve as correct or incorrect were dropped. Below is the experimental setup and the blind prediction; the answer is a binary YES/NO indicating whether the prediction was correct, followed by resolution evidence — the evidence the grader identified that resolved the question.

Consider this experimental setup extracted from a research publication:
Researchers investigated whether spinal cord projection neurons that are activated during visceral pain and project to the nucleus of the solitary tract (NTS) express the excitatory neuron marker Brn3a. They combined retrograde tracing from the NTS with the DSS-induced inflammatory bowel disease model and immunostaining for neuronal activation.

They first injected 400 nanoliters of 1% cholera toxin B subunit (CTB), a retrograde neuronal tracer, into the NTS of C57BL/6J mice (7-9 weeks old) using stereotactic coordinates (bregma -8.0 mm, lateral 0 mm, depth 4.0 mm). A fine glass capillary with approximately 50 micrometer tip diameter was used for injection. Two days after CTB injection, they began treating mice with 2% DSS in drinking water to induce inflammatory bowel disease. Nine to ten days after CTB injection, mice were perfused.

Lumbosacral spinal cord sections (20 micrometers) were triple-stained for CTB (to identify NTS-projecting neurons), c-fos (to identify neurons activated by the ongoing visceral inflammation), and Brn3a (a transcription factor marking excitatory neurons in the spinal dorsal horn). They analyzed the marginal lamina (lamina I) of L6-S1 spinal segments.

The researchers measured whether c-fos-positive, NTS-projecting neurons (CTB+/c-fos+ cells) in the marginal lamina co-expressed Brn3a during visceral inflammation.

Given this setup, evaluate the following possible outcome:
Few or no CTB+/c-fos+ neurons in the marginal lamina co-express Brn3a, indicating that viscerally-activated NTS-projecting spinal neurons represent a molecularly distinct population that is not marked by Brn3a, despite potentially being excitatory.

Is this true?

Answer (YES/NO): NO